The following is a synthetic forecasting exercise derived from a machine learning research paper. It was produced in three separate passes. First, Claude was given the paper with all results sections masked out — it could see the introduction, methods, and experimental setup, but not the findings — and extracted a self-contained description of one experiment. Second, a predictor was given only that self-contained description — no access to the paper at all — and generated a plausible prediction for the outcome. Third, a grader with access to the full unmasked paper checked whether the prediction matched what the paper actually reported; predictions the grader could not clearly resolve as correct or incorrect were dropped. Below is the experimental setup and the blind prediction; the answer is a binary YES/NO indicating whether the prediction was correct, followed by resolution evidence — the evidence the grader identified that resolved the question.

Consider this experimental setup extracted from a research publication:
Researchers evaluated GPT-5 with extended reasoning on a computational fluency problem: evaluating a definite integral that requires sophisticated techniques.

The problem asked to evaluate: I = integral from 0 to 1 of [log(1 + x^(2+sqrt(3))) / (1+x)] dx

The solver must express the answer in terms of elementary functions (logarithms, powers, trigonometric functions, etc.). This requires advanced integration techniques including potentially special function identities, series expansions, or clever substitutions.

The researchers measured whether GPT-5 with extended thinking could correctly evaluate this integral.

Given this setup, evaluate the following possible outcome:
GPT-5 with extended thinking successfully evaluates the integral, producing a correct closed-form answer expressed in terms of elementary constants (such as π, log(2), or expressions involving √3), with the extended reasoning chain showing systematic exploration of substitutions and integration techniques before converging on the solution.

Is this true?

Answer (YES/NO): NO